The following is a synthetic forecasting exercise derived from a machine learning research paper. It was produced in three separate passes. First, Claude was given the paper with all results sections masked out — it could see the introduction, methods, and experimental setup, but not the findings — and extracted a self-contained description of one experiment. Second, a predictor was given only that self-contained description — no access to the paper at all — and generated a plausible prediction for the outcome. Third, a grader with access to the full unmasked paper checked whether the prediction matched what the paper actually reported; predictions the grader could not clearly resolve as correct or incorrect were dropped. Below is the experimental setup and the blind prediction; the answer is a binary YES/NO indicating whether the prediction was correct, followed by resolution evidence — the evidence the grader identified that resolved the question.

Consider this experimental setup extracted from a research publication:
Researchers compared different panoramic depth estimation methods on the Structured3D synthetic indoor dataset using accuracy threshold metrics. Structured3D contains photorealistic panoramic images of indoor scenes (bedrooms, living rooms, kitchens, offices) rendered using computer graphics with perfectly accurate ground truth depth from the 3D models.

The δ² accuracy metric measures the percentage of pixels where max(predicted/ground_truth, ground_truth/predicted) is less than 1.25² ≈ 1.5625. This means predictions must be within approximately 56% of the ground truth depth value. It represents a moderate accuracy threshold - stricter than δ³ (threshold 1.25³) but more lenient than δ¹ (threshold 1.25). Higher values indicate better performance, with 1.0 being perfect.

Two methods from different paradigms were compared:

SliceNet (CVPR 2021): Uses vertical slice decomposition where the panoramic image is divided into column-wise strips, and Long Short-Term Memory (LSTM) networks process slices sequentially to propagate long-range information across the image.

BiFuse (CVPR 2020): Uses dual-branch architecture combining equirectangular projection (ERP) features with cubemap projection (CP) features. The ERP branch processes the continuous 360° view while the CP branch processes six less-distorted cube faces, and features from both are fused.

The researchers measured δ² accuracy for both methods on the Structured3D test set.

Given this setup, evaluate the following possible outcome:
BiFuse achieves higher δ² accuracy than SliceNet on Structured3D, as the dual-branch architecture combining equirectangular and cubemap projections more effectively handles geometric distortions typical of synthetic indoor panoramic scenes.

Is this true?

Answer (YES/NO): YES